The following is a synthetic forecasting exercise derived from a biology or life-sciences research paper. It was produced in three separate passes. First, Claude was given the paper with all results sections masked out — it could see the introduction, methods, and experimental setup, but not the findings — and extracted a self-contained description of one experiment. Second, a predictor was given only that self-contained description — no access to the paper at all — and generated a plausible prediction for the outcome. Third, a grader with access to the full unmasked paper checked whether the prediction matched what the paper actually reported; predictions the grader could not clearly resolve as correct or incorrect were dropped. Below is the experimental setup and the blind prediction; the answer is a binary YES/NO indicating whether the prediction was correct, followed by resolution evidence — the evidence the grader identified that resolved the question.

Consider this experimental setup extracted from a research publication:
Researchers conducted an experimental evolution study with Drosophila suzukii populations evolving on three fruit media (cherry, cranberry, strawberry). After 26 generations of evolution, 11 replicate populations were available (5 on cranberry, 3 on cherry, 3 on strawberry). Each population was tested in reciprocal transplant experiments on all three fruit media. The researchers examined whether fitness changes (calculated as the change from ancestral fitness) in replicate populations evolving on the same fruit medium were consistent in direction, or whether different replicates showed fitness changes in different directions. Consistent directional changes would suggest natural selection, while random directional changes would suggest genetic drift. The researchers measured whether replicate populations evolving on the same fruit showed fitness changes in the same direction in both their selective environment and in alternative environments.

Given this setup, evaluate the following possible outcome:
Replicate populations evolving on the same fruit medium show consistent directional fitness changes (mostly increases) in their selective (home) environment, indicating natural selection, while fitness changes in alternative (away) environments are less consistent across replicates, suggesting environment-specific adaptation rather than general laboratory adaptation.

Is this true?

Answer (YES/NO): NO